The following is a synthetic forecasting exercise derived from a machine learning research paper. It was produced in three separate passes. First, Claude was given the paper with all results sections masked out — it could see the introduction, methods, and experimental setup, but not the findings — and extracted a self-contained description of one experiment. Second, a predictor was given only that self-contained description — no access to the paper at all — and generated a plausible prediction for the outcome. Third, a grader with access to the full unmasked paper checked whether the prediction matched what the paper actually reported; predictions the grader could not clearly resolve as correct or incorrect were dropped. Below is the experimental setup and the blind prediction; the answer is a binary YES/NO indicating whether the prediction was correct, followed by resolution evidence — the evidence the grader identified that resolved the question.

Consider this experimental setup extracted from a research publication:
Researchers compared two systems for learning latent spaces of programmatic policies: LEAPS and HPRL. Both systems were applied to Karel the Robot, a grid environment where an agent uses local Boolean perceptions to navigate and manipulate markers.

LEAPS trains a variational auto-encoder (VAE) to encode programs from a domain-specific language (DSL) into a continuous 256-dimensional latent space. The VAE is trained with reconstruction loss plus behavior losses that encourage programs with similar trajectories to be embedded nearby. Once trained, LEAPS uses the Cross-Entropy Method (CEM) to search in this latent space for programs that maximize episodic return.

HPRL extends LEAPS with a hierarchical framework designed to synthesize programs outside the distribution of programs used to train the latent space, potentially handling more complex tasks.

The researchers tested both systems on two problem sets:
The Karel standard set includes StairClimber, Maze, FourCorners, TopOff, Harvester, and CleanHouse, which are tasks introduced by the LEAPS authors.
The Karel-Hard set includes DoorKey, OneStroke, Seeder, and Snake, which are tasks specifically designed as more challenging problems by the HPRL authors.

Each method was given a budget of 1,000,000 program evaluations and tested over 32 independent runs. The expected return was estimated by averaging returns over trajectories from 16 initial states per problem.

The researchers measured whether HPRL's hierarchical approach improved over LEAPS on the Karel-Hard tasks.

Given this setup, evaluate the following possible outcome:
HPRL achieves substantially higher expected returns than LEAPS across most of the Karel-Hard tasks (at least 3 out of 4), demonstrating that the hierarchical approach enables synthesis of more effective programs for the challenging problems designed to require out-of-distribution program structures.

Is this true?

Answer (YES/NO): NO